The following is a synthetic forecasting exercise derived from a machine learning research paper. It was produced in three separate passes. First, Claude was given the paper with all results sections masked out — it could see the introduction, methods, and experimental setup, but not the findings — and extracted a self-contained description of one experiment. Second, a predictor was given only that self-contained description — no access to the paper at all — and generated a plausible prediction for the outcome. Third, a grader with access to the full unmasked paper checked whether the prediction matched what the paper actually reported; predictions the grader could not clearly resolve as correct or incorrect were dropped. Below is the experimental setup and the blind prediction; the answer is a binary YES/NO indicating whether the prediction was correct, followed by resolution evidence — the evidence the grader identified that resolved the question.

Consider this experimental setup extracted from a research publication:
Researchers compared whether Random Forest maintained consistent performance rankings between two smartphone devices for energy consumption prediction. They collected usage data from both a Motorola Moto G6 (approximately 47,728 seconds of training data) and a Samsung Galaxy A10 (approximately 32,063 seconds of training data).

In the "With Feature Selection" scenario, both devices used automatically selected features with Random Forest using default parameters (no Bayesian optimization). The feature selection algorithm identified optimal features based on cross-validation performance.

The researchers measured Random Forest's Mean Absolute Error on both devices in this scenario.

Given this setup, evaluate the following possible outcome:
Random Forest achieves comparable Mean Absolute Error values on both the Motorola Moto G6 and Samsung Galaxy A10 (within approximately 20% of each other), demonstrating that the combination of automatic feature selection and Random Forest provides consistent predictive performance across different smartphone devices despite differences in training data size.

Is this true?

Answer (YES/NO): NO